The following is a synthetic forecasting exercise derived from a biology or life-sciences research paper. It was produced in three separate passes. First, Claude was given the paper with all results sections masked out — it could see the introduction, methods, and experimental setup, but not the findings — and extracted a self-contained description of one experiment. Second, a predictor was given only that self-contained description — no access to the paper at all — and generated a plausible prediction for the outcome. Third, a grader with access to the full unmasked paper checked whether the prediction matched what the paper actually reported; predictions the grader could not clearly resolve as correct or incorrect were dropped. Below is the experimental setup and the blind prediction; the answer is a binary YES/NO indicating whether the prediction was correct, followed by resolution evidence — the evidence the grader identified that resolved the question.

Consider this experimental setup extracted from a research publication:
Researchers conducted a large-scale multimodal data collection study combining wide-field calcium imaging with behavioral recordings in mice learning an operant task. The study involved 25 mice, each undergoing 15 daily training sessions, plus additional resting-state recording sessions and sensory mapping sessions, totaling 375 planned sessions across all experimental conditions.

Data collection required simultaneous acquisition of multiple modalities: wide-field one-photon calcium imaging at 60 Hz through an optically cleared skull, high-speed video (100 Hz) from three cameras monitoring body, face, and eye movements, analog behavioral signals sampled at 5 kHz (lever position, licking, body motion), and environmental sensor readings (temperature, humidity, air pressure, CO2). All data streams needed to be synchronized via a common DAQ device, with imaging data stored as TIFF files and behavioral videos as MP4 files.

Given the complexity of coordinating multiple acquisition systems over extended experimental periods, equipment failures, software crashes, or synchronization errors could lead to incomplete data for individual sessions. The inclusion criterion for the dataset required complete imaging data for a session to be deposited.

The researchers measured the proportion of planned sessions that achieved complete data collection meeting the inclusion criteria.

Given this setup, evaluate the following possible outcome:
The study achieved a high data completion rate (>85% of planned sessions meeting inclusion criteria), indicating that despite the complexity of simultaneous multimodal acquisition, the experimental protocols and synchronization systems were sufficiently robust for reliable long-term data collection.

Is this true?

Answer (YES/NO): YES